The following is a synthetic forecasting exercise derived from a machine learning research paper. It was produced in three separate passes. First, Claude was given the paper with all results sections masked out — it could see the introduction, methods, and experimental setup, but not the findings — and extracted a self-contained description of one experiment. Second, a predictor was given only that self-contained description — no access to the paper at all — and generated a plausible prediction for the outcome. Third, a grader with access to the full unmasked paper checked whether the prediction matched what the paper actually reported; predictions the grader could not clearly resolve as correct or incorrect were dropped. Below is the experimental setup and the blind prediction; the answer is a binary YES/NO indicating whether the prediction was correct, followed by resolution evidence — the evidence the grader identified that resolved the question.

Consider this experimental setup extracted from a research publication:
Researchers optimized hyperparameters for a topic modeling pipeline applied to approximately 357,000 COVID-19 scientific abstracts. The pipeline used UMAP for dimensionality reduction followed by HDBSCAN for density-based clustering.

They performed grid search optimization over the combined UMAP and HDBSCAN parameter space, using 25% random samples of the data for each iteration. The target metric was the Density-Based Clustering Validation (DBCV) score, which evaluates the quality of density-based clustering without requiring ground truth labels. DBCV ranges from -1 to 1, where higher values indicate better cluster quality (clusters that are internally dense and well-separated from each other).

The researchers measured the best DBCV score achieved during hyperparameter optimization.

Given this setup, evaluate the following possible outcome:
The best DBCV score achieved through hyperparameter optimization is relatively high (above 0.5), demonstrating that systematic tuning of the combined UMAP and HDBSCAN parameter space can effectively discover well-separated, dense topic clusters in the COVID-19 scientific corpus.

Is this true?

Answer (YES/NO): NO